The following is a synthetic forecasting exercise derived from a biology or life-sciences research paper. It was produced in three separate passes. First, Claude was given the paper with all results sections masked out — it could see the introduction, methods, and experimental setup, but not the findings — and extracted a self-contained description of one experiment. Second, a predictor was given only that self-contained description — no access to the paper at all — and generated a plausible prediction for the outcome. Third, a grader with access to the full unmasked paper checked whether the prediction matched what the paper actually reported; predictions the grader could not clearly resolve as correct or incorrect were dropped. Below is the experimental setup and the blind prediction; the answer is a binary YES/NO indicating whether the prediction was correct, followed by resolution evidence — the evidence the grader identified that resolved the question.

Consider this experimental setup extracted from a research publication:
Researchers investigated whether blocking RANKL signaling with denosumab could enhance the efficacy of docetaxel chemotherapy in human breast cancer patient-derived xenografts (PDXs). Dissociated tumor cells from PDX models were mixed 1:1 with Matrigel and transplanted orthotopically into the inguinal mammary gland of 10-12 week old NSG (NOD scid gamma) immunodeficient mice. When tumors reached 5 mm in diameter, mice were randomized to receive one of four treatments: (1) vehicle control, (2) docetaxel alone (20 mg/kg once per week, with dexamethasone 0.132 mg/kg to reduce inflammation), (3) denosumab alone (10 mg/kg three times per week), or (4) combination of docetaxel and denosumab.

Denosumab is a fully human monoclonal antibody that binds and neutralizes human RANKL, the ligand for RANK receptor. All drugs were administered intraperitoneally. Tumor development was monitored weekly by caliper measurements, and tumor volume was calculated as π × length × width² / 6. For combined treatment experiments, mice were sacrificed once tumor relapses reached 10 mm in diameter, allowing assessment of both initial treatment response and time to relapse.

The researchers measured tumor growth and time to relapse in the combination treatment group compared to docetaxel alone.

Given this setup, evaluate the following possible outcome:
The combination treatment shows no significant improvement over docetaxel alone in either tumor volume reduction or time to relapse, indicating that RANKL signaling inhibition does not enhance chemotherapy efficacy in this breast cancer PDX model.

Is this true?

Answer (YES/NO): NO